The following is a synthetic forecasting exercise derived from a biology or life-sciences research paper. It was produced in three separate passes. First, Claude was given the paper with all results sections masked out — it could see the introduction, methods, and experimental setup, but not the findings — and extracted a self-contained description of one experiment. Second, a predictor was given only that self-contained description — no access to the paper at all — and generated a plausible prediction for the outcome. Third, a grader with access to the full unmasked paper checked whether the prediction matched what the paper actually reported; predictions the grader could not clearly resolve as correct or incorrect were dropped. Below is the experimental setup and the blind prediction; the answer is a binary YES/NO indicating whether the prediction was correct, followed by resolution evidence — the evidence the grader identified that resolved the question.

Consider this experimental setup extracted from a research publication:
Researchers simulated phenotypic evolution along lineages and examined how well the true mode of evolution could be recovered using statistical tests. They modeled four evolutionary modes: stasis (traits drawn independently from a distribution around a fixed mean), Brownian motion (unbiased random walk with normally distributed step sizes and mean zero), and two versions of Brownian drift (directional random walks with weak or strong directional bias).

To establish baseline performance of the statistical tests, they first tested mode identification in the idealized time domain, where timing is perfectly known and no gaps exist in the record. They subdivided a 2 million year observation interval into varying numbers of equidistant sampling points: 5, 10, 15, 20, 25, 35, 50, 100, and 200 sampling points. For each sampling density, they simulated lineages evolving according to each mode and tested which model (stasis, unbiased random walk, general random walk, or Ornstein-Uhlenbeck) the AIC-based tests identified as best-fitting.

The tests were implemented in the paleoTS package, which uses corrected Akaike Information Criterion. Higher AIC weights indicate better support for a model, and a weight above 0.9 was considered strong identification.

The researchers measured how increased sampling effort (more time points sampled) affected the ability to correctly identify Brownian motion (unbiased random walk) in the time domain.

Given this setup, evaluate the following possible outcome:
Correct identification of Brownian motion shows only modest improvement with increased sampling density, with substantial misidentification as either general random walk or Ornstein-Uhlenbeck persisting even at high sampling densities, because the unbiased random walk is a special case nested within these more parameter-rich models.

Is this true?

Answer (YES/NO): NO